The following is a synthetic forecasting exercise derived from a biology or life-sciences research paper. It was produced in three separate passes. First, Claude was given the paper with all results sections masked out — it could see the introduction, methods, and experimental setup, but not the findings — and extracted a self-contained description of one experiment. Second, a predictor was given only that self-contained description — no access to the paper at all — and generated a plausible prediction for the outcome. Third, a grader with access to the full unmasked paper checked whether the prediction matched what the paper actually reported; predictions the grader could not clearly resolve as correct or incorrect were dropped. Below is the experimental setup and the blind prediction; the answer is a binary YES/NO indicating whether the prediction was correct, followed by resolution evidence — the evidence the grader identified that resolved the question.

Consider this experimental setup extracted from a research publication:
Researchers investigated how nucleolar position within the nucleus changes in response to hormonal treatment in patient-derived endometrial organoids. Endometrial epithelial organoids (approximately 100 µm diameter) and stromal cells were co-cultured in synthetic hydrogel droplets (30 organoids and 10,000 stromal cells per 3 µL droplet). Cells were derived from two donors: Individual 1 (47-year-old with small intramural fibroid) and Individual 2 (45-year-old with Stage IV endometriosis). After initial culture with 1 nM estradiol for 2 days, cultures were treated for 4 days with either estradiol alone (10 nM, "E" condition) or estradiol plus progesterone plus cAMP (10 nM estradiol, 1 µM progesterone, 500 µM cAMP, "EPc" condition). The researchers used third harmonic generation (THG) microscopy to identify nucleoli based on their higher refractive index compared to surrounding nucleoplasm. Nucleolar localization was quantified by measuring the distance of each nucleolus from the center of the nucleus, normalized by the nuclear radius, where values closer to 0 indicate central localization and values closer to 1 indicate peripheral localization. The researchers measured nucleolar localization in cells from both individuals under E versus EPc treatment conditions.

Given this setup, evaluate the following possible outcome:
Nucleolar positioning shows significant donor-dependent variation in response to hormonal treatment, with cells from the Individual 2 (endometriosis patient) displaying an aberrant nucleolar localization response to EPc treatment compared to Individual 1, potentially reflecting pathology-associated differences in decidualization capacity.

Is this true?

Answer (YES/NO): YES